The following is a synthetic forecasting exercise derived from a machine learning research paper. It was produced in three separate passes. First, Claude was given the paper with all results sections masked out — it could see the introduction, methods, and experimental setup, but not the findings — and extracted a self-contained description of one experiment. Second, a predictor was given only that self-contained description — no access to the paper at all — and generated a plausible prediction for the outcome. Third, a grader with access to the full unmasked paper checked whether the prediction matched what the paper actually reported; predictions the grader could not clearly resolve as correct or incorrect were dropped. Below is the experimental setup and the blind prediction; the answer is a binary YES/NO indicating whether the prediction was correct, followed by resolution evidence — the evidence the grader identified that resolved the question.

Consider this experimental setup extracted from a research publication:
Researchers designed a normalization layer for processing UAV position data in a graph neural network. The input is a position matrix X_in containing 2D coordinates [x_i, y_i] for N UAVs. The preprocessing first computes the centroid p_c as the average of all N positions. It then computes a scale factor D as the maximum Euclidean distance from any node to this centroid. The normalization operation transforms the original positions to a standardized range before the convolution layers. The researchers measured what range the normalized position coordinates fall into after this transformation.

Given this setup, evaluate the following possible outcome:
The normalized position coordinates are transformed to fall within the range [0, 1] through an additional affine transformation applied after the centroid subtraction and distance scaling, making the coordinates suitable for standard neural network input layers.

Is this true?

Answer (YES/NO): NO